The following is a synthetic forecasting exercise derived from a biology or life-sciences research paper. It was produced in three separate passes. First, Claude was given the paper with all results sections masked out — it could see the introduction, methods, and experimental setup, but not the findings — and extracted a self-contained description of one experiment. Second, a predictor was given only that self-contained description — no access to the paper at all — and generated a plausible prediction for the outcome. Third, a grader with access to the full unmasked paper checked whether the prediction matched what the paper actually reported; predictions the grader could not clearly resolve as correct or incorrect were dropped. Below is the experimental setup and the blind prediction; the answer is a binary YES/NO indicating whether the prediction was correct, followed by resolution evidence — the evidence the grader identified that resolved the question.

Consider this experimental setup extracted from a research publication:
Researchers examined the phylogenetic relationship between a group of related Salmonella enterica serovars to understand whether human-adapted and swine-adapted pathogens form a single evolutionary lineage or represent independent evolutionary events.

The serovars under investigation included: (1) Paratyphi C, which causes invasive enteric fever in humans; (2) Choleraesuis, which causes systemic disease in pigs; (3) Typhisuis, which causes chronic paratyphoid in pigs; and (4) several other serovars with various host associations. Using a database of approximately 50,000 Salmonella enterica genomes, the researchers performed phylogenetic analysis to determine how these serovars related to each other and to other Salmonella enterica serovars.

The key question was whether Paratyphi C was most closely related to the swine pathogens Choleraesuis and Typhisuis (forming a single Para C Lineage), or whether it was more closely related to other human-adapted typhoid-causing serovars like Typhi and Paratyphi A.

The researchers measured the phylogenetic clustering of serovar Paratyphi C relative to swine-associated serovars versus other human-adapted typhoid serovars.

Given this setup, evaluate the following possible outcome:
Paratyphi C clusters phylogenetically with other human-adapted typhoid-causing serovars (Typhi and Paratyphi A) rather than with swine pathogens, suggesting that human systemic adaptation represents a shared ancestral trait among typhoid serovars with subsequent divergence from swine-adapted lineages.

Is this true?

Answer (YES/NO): NO